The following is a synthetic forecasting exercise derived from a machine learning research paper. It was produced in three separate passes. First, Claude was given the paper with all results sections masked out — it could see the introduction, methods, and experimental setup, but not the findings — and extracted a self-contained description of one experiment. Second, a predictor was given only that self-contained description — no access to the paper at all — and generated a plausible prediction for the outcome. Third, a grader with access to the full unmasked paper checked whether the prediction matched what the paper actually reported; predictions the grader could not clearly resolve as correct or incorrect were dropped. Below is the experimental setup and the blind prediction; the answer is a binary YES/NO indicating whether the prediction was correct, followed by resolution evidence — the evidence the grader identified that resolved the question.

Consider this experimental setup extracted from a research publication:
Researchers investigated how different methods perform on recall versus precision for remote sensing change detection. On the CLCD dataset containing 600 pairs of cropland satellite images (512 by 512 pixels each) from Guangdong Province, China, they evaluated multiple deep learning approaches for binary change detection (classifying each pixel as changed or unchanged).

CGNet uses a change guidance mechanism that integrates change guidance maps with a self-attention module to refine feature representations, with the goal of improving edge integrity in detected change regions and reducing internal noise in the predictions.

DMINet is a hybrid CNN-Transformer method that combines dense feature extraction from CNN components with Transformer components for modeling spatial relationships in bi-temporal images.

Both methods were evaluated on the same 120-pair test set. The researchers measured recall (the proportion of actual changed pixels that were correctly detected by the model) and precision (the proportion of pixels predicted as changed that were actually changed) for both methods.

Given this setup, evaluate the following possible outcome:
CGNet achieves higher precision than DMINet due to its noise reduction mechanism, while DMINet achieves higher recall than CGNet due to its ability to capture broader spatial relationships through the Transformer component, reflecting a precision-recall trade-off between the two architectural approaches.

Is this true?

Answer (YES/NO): YES